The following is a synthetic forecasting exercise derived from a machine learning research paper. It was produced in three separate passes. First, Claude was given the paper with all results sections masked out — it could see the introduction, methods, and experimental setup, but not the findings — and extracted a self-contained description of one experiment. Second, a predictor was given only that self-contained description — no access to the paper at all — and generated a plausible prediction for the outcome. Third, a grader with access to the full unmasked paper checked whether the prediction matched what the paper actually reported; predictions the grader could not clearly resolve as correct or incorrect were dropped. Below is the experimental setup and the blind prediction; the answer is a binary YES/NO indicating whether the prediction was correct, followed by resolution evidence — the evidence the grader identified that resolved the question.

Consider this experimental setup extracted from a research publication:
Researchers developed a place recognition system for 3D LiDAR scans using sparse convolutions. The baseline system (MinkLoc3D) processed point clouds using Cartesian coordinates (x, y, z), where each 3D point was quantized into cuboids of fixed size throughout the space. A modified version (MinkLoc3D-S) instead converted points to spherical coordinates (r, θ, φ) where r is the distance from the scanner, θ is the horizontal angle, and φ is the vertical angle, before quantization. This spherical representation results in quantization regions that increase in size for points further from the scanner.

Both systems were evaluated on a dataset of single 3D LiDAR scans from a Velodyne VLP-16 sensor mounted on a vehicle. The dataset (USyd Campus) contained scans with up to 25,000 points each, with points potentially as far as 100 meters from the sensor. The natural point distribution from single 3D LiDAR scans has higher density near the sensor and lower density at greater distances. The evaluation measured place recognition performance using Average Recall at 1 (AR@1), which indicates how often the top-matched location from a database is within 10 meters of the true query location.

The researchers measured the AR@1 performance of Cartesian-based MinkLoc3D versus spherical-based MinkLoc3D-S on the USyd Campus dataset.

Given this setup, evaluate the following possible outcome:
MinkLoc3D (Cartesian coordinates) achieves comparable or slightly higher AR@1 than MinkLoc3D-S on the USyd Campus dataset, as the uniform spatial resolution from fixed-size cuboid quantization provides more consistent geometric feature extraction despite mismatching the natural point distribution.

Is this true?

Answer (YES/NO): NO